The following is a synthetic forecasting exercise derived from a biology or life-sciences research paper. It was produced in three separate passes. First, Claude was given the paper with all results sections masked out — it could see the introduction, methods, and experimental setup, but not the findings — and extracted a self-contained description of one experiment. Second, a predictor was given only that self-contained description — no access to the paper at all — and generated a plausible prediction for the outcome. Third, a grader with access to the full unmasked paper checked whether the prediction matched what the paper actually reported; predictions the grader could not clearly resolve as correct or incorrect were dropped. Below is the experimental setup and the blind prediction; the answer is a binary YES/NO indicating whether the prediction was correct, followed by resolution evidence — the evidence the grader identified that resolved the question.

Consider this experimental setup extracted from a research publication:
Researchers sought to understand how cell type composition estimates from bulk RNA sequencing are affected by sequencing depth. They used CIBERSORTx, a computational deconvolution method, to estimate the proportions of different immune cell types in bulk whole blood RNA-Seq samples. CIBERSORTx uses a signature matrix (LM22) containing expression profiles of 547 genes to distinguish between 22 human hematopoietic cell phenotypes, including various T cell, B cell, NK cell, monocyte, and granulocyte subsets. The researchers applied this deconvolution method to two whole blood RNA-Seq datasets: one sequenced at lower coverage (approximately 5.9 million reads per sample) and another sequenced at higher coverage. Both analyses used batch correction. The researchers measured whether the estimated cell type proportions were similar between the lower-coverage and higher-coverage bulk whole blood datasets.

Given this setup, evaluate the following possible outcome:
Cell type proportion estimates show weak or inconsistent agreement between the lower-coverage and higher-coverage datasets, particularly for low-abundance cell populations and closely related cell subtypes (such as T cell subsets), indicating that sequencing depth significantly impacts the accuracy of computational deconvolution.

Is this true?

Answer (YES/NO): NO